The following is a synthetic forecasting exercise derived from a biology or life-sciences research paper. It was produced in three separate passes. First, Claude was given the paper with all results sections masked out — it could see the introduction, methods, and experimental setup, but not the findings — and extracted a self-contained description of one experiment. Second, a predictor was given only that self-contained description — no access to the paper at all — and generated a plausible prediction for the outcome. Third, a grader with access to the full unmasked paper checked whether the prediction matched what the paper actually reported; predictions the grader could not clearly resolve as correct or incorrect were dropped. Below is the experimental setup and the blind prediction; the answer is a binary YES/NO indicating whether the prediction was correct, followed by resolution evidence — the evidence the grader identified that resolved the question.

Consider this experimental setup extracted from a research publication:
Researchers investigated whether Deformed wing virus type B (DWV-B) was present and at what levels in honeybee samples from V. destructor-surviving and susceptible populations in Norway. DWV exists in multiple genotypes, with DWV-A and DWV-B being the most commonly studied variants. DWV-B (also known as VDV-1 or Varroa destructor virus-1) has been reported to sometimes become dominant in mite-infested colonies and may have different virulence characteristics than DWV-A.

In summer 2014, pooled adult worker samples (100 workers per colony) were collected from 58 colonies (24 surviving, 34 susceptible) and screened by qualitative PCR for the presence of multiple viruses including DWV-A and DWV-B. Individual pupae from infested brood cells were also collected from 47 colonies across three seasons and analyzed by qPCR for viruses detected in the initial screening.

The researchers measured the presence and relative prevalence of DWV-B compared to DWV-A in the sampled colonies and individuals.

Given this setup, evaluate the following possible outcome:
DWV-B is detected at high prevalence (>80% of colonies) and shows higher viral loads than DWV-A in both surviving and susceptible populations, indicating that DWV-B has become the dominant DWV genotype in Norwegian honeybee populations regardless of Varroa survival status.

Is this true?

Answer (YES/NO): NO